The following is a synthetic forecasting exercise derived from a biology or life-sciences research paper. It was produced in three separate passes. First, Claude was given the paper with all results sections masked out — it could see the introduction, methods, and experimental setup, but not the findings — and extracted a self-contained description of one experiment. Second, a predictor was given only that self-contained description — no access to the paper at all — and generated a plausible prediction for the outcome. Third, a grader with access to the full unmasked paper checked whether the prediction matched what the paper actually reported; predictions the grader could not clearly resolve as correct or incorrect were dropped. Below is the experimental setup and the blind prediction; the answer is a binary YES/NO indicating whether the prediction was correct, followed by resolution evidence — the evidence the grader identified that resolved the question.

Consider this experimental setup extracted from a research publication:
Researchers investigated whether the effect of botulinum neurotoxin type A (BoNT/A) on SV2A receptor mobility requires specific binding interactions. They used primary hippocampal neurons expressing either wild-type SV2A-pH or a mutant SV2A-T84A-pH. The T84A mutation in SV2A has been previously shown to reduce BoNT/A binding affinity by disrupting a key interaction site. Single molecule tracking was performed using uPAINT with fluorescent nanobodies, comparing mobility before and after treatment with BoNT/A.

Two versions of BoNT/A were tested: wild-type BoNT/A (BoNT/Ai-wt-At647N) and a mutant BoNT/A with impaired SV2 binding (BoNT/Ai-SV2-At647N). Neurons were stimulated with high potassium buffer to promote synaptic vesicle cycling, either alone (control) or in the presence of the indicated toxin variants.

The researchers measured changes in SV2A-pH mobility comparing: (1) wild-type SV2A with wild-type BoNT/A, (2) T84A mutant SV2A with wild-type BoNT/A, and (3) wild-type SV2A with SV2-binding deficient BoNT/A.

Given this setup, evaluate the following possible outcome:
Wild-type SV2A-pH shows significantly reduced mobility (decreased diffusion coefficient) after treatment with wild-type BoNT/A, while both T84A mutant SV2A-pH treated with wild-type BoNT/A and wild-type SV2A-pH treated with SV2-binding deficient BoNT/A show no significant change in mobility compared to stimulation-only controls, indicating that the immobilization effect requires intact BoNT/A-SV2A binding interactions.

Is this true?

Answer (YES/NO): NO